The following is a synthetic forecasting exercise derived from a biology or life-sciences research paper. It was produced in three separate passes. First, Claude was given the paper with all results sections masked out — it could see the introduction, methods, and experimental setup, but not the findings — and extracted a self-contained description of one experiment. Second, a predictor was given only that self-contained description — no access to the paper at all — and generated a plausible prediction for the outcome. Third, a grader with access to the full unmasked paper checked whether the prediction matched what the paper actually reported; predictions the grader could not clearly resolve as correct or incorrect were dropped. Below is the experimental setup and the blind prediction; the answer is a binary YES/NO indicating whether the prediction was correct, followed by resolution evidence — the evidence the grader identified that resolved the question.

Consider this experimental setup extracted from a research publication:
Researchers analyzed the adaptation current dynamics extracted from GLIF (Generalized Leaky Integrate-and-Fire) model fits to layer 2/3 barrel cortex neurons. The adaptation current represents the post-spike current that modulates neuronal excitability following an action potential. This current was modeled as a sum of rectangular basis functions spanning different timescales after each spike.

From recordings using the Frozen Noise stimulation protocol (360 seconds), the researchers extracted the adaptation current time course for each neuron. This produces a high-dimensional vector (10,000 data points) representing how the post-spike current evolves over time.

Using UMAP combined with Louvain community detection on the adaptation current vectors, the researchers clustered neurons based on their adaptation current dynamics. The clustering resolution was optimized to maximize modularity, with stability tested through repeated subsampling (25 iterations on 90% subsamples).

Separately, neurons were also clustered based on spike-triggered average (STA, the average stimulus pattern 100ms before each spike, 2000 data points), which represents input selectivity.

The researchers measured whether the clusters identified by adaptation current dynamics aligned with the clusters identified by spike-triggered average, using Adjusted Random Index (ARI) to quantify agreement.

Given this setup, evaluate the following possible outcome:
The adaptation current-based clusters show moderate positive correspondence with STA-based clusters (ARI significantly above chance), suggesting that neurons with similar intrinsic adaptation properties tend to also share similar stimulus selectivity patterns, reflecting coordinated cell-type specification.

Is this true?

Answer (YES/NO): NO